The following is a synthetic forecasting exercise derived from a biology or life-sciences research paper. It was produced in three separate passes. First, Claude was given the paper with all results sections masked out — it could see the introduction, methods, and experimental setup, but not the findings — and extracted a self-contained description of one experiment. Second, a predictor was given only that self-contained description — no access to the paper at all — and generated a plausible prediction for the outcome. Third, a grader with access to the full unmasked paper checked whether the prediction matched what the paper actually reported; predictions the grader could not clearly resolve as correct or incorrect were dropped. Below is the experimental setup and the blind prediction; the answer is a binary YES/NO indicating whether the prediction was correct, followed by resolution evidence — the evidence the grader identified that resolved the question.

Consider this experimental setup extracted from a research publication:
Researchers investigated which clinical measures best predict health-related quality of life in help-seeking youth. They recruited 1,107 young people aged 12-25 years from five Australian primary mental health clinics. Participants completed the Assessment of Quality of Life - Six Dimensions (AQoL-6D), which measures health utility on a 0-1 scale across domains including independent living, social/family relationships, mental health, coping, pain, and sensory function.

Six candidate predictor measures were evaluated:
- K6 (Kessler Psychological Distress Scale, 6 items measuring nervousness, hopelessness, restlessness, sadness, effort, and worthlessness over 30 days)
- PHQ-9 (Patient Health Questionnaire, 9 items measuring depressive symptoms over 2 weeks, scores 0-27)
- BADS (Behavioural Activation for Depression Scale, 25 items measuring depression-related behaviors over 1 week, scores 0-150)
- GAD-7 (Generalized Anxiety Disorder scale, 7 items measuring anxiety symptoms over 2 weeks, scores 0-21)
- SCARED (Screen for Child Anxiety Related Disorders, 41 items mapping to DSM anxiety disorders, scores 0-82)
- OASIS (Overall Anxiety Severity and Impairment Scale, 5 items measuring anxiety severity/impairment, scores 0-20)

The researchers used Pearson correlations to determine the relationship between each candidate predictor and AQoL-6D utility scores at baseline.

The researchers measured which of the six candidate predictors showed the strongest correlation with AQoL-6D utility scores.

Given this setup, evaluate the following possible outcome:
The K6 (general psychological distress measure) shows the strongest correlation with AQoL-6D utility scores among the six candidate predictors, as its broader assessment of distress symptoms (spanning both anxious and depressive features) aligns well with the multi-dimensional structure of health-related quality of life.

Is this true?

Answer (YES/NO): NO